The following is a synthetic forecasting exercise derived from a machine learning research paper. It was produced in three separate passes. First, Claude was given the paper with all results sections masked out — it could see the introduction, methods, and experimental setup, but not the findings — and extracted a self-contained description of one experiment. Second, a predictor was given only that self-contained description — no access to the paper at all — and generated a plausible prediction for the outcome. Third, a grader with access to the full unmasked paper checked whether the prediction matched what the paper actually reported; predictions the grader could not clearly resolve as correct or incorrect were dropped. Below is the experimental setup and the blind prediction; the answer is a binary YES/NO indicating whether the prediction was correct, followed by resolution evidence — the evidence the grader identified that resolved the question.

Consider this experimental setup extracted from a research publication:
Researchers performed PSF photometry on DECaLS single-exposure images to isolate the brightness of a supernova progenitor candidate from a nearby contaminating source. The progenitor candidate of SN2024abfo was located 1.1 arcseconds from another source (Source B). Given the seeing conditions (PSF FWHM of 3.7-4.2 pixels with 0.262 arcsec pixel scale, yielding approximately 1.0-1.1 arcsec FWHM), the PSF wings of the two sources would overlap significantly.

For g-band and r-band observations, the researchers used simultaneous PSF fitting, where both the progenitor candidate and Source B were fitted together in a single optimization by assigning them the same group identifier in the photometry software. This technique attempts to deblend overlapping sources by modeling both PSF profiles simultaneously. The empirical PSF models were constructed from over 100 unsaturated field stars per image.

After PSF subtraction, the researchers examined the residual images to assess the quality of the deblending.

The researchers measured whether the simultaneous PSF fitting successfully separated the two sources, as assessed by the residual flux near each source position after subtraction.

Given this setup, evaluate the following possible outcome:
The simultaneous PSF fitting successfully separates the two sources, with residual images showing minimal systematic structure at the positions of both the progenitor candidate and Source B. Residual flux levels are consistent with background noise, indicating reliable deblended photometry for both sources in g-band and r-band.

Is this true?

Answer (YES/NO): YES